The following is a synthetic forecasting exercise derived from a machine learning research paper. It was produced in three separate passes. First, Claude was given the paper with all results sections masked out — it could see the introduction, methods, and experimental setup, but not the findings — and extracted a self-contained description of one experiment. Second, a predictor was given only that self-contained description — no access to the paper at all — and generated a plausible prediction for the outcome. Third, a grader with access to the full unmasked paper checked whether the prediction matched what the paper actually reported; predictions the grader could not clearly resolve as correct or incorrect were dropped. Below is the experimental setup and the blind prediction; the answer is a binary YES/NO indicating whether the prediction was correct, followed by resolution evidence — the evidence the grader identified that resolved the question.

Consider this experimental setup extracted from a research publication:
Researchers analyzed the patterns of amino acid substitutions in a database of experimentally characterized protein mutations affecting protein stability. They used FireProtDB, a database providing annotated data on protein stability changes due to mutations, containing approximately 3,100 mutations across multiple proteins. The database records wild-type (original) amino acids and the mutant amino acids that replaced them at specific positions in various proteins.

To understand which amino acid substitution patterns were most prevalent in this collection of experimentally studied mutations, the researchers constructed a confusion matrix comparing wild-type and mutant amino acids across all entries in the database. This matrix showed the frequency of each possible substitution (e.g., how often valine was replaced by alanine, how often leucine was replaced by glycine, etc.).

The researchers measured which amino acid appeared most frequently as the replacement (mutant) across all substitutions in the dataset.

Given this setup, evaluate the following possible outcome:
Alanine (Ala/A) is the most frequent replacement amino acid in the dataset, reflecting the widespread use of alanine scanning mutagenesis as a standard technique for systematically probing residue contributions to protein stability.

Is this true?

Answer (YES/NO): YES